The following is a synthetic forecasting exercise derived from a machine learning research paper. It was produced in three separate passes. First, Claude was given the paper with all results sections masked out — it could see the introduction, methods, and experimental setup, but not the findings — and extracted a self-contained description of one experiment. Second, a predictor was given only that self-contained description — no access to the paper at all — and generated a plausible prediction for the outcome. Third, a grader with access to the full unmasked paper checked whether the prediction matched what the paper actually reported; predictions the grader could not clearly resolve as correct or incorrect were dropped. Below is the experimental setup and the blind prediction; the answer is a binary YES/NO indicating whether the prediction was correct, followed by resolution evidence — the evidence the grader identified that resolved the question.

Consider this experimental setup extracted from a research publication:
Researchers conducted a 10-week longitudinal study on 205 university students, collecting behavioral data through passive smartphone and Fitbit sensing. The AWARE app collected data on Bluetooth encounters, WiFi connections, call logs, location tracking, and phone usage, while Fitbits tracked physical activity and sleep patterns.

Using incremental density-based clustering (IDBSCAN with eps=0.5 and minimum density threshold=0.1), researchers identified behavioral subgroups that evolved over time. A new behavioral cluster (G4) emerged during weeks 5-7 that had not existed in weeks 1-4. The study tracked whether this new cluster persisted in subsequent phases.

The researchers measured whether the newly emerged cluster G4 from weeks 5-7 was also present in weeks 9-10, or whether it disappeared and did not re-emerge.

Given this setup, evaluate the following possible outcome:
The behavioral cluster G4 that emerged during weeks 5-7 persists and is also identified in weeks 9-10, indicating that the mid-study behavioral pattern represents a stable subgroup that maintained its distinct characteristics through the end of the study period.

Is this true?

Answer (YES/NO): NO